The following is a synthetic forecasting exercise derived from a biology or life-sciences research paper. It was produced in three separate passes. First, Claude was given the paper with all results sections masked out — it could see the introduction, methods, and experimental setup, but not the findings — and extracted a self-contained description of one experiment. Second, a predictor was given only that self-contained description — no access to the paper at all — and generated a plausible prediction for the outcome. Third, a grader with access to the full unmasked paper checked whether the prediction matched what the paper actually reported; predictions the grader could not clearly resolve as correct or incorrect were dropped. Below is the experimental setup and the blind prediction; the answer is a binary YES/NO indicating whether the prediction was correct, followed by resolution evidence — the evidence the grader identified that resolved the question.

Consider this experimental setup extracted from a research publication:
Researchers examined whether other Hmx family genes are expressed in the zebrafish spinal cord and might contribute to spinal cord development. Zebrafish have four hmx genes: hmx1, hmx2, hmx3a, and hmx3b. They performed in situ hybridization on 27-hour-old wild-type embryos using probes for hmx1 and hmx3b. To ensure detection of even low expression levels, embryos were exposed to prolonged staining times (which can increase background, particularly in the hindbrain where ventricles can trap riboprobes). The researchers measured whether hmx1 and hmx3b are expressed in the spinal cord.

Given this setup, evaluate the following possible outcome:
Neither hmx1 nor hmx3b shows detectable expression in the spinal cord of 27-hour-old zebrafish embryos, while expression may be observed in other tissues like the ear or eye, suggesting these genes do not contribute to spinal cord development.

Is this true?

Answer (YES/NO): YES